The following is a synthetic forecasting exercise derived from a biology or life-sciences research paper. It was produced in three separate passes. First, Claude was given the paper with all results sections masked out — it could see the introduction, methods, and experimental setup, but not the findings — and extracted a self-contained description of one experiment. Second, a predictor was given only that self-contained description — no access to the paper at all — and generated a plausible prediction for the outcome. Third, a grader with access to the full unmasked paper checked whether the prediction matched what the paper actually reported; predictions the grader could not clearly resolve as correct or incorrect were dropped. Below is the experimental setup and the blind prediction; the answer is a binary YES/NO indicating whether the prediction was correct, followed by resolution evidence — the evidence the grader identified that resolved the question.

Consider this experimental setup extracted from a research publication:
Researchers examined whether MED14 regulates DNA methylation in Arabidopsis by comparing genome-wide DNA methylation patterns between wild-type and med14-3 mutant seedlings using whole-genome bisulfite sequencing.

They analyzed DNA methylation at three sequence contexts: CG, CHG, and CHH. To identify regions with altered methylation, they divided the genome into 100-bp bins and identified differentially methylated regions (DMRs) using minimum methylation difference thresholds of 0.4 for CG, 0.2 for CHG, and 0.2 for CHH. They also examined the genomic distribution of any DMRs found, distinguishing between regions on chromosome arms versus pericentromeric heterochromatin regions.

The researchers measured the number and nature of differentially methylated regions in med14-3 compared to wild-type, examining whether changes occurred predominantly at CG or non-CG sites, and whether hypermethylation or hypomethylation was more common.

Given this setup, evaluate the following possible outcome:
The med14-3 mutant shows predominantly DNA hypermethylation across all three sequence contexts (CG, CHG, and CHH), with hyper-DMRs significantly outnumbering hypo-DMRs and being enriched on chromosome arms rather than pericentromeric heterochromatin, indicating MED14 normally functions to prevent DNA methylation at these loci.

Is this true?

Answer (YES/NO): NO